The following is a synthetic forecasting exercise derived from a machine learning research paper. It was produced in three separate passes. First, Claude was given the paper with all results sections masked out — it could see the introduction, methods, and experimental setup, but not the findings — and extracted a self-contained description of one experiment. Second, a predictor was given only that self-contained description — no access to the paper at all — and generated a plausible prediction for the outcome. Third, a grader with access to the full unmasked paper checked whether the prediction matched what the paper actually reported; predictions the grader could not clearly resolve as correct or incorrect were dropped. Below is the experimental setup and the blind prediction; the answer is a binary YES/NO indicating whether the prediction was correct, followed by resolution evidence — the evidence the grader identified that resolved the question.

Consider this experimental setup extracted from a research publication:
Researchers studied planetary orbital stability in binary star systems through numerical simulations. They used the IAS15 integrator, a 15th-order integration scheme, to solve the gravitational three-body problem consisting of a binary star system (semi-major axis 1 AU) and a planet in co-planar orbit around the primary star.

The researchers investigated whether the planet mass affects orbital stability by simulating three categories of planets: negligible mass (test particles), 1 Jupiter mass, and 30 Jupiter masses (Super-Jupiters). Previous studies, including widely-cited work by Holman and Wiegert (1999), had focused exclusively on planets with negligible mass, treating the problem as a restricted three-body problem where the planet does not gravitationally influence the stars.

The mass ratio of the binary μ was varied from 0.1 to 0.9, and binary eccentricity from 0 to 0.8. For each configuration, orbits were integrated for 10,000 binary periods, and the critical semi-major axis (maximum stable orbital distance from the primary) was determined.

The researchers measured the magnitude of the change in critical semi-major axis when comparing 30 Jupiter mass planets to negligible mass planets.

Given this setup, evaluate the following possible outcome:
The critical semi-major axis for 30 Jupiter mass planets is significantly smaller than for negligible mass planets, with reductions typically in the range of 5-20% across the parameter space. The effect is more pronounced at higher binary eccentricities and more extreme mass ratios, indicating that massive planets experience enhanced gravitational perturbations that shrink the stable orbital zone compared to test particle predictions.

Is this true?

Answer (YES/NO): NO